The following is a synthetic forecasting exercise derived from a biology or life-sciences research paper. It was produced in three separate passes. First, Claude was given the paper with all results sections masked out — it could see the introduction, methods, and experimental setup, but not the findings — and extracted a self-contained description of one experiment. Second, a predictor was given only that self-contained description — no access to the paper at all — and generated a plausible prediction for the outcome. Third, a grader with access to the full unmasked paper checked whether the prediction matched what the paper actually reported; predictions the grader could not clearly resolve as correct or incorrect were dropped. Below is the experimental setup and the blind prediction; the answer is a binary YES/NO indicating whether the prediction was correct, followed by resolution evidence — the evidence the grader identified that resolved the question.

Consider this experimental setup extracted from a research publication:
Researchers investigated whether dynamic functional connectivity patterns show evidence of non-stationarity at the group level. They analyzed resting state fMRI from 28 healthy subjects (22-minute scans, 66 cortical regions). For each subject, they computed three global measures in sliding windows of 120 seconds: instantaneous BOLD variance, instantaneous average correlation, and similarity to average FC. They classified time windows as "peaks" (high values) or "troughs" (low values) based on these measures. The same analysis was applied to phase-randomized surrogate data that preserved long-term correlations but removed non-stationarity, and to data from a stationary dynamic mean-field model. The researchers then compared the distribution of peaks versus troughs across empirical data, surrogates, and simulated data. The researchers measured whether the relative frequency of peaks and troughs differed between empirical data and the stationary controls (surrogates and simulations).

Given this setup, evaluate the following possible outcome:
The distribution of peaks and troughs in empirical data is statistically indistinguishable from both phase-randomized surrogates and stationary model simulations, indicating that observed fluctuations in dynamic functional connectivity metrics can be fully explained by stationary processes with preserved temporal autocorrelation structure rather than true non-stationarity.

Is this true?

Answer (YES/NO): NO